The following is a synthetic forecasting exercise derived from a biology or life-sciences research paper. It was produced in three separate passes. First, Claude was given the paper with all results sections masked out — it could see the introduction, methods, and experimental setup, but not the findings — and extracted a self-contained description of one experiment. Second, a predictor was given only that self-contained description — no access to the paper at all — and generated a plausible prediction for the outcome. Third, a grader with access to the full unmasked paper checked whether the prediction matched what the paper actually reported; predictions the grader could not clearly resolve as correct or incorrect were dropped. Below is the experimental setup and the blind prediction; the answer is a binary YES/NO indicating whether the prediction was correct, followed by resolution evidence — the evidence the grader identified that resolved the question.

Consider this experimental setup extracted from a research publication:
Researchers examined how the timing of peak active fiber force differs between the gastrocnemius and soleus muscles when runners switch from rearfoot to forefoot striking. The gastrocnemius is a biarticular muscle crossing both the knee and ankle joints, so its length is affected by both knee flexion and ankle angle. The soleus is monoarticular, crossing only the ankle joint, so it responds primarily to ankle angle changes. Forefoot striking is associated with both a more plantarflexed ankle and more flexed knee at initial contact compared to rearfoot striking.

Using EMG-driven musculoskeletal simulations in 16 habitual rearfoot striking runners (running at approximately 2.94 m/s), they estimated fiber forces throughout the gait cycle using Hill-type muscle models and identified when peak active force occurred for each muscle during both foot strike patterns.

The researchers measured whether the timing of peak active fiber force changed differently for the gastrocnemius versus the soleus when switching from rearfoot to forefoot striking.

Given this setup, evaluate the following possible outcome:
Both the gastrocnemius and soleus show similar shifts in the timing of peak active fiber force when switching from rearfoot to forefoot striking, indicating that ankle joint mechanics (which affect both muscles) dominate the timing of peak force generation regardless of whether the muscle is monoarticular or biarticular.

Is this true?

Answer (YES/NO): NO